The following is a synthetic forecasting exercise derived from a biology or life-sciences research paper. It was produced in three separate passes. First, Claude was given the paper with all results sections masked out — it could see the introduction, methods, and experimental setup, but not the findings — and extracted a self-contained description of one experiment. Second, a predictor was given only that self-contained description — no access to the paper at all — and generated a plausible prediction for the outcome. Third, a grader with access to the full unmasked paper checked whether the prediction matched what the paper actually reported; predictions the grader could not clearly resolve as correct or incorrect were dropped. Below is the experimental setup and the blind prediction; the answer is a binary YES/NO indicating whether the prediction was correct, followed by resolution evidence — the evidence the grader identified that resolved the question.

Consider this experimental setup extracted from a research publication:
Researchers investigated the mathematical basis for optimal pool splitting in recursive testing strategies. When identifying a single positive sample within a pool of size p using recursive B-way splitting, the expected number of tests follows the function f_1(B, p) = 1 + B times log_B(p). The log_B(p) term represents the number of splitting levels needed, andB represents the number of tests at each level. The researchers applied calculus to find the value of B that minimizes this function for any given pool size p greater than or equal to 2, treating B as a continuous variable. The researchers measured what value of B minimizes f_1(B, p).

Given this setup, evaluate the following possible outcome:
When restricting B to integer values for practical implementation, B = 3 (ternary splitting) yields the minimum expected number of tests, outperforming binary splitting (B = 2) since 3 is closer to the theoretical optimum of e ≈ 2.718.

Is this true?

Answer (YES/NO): YES